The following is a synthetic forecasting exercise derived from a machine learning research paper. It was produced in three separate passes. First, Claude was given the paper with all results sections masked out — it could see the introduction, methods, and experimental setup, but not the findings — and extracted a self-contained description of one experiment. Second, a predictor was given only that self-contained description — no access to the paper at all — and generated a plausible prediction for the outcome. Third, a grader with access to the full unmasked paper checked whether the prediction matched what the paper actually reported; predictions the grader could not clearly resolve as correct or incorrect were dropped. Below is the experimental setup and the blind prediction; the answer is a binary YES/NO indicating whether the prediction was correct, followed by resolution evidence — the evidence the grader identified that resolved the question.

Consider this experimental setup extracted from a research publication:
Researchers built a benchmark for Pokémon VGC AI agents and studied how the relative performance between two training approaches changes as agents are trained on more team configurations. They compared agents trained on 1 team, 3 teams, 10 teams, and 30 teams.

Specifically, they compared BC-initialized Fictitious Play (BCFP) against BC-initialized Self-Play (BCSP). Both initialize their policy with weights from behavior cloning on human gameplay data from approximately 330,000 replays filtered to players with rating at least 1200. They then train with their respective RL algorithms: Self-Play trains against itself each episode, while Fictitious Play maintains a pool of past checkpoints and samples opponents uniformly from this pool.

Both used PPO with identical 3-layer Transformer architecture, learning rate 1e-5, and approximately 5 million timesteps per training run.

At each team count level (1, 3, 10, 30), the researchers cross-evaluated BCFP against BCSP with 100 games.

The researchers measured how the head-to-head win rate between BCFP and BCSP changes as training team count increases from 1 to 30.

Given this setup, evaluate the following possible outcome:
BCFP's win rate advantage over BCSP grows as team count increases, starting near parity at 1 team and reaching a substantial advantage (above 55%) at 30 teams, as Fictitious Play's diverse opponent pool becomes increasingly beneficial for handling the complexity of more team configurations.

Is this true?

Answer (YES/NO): NO